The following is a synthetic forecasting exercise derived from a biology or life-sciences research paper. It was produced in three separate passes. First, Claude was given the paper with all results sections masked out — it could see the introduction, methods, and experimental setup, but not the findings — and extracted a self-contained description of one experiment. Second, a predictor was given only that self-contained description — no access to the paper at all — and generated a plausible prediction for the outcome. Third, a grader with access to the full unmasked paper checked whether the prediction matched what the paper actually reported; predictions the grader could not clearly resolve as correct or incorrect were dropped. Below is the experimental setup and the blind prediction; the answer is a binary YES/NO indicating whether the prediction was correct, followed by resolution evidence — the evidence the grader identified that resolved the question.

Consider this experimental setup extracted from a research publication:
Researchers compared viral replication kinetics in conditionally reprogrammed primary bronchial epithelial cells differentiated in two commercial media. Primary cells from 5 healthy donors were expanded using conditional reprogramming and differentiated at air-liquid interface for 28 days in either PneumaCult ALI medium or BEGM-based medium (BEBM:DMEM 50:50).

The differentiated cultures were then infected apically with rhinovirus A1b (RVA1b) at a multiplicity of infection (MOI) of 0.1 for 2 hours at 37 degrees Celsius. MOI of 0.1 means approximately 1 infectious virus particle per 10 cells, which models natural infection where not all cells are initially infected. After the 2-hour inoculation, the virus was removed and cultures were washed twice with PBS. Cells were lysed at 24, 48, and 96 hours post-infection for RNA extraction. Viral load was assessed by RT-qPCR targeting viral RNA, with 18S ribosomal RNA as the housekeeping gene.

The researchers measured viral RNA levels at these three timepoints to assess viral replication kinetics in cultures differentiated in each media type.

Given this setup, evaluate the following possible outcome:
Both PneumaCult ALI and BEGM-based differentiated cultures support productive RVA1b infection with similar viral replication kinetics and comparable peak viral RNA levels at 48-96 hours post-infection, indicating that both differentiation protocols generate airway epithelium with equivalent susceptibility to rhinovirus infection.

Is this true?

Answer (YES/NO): YES